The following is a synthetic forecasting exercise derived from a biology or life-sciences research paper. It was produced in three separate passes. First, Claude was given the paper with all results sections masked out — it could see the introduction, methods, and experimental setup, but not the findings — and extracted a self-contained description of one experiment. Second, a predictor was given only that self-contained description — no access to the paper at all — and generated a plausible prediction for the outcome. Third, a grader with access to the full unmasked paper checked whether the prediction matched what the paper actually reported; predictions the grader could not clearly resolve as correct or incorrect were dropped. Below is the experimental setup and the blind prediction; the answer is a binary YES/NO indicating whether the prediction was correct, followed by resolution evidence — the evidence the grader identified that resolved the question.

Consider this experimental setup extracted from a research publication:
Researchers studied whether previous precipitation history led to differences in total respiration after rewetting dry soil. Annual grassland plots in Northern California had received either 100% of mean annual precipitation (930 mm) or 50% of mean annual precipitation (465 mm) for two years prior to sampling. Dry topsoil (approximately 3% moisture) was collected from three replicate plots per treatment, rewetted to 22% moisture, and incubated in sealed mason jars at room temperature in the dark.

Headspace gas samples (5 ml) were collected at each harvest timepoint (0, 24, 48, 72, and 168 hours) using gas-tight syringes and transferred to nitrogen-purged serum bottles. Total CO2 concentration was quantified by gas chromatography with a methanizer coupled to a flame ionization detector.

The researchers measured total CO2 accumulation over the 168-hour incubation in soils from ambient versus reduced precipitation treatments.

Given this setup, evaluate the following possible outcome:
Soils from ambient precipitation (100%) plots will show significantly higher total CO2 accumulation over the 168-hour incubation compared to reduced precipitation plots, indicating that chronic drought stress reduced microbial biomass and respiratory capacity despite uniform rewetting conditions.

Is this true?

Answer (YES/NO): NO